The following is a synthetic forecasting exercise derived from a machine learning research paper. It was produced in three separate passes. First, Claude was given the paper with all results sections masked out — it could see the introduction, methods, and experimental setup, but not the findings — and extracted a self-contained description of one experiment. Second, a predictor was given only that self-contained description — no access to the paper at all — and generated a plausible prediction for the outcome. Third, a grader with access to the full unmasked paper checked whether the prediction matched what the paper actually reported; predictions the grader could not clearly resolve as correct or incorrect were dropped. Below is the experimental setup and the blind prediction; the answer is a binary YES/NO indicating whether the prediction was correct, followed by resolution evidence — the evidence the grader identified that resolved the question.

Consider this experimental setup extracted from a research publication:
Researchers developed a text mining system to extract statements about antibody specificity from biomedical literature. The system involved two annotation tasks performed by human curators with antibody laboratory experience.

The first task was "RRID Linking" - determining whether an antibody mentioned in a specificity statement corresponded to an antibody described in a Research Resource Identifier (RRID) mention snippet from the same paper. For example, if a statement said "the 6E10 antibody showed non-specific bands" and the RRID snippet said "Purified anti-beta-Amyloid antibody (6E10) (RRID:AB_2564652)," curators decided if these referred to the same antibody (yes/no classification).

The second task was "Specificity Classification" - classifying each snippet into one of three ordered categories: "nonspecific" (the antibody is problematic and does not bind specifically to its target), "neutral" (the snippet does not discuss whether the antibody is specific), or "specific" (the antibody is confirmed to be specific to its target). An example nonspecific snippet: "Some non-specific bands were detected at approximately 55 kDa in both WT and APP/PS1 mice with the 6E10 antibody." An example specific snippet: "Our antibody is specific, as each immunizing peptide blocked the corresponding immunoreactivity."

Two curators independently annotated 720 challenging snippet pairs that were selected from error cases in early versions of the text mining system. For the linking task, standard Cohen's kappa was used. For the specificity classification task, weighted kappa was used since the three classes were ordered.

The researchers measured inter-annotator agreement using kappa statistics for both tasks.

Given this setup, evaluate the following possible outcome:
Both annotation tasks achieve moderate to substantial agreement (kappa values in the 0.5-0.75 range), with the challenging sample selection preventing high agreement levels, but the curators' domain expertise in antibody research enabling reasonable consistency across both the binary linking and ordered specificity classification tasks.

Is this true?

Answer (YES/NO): YES